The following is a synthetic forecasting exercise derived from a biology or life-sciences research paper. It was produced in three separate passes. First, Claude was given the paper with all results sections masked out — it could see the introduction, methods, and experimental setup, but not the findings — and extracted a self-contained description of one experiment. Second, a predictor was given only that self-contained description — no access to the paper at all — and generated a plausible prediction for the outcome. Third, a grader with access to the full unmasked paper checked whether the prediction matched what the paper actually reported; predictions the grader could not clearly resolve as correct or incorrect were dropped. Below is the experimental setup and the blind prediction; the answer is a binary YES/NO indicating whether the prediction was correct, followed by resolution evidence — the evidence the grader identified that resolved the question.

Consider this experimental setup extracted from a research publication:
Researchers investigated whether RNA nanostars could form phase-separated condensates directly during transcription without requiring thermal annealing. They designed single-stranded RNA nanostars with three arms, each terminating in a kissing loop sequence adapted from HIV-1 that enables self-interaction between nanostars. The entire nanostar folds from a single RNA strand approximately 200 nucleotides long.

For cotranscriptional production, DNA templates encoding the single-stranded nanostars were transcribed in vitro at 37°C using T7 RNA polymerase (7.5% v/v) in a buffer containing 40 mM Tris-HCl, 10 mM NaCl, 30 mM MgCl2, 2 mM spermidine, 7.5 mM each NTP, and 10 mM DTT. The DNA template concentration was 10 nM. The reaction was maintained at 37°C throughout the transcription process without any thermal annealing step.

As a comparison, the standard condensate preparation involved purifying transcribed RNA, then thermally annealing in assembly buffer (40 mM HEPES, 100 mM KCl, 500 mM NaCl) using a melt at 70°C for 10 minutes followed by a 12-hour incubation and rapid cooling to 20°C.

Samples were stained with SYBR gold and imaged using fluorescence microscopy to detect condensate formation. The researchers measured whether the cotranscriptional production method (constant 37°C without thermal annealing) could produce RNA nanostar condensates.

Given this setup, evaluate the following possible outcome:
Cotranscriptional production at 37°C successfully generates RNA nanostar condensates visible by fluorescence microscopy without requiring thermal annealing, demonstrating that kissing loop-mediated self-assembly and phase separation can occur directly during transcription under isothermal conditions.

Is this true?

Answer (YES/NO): YES